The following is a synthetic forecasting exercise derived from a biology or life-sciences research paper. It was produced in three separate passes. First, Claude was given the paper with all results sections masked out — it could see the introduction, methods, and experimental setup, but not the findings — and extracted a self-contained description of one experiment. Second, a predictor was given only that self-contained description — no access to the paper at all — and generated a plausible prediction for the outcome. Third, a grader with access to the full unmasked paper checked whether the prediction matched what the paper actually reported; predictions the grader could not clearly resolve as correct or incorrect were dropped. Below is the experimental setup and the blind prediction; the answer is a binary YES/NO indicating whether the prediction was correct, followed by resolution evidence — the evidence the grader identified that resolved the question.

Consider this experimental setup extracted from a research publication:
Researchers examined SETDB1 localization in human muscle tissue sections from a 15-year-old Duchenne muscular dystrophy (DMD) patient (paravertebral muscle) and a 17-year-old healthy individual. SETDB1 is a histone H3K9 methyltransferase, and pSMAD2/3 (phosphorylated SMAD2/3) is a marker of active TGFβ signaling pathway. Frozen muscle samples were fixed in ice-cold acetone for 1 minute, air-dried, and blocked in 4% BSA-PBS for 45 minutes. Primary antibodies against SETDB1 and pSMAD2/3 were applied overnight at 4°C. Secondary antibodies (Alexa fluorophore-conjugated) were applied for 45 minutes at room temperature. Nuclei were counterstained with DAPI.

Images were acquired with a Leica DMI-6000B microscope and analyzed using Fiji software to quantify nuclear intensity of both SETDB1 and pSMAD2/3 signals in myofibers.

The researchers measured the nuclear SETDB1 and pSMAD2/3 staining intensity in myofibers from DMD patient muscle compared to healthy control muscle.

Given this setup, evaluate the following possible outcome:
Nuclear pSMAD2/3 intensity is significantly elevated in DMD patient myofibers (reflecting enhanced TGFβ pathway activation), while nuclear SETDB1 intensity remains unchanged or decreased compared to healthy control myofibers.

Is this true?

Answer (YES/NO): NO